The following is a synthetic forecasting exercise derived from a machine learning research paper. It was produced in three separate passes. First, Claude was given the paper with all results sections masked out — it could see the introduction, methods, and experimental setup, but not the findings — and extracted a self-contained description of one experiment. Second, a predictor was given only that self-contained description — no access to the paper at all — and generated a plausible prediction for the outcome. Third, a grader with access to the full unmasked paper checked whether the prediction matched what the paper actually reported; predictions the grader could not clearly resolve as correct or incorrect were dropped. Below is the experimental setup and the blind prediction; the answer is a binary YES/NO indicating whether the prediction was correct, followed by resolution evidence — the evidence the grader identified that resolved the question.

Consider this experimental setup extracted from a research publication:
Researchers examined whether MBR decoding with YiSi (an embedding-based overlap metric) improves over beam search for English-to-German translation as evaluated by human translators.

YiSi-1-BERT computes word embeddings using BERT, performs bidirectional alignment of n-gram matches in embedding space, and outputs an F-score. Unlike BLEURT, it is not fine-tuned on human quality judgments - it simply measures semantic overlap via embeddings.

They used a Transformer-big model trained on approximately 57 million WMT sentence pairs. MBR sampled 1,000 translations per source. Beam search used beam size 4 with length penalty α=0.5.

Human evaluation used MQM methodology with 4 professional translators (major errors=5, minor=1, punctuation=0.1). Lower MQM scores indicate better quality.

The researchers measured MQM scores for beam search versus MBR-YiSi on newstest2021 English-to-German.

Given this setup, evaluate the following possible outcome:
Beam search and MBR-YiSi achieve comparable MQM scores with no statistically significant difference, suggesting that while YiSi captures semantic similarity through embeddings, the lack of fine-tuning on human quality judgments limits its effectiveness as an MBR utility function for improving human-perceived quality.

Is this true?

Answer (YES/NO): NO